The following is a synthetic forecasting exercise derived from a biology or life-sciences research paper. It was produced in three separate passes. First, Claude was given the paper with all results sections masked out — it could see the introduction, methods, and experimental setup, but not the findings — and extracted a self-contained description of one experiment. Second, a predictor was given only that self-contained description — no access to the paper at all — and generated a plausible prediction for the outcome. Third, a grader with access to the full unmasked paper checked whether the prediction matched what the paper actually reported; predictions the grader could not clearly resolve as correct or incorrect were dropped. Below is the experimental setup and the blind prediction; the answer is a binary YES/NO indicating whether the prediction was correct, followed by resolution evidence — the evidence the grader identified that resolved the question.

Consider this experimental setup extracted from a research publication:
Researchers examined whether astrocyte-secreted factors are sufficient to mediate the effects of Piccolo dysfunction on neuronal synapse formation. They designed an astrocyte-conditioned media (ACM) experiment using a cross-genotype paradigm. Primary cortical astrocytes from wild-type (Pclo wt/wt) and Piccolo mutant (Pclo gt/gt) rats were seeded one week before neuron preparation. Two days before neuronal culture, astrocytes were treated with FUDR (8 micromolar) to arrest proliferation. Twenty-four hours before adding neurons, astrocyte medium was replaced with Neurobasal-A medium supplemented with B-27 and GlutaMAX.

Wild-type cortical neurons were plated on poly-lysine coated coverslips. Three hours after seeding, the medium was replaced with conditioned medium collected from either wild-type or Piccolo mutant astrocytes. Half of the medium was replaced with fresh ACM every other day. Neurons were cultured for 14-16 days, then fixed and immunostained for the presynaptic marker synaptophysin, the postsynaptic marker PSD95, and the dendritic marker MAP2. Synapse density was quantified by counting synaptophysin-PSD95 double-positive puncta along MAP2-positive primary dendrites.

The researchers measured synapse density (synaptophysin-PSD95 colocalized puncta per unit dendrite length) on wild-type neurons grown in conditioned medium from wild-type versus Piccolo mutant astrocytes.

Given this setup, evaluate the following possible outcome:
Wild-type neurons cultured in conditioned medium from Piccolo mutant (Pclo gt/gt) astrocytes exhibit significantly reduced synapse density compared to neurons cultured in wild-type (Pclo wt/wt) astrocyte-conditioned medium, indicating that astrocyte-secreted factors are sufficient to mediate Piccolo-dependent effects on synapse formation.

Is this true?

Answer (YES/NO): YES